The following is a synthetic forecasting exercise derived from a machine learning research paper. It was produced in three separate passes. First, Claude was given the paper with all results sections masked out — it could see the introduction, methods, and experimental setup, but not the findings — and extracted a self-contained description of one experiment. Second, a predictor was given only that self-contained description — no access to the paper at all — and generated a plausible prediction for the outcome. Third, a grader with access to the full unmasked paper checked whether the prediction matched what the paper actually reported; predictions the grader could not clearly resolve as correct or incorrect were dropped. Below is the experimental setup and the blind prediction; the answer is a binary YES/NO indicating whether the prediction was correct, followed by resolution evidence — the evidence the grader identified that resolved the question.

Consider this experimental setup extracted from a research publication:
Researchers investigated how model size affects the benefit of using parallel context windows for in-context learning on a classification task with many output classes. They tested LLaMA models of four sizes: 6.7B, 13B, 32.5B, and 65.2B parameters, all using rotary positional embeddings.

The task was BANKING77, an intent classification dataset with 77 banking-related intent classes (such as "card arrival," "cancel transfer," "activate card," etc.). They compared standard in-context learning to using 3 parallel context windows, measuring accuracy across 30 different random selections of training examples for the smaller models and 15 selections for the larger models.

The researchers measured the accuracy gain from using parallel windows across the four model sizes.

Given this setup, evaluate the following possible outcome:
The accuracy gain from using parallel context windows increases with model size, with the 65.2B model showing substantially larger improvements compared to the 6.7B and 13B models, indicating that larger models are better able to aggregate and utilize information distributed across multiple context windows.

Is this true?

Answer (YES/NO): YES